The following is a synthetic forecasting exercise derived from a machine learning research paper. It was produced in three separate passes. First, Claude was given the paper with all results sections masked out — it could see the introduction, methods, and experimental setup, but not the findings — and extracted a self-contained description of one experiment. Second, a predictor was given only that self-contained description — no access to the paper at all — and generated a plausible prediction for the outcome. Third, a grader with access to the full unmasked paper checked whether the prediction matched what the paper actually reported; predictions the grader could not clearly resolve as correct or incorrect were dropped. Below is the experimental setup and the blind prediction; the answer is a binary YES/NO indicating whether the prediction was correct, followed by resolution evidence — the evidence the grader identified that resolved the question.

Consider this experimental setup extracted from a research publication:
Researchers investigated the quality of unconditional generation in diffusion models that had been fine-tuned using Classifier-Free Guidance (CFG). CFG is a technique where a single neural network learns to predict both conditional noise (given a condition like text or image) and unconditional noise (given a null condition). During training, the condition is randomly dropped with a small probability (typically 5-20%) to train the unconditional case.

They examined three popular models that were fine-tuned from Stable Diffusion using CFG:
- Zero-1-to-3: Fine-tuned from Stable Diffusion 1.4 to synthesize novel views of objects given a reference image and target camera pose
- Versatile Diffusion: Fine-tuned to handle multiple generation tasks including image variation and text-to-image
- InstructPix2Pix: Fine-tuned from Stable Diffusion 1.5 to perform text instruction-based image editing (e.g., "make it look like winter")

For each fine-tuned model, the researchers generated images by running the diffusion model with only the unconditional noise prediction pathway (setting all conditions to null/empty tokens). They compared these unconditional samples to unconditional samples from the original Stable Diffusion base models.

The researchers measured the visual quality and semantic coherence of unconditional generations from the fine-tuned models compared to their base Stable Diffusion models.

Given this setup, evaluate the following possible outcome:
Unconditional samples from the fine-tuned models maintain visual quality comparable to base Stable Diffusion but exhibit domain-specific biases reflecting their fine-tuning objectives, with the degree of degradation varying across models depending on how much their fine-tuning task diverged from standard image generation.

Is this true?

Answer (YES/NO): NO